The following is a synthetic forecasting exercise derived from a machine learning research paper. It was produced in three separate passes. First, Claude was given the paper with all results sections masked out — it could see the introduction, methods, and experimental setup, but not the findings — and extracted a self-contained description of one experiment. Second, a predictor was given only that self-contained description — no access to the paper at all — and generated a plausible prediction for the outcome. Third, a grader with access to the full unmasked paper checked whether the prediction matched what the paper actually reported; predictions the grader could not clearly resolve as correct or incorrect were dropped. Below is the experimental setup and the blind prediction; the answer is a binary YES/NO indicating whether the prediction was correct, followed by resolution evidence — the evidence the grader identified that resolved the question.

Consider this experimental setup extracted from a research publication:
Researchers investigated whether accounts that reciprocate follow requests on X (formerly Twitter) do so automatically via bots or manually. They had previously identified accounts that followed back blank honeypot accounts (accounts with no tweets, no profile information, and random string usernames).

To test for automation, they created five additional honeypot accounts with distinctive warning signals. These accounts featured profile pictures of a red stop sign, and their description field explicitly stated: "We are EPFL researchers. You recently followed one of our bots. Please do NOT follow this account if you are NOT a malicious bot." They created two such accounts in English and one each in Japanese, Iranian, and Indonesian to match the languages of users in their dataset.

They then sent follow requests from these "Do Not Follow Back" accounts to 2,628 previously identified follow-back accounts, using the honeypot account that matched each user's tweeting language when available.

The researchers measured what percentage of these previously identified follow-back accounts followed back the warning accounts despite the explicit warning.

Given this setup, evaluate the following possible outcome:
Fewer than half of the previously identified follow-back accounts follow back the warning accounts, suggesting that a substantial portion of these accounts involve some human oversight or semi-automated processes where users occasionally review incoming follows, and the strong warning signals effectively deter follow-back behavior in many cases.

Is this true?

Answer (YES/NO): YES